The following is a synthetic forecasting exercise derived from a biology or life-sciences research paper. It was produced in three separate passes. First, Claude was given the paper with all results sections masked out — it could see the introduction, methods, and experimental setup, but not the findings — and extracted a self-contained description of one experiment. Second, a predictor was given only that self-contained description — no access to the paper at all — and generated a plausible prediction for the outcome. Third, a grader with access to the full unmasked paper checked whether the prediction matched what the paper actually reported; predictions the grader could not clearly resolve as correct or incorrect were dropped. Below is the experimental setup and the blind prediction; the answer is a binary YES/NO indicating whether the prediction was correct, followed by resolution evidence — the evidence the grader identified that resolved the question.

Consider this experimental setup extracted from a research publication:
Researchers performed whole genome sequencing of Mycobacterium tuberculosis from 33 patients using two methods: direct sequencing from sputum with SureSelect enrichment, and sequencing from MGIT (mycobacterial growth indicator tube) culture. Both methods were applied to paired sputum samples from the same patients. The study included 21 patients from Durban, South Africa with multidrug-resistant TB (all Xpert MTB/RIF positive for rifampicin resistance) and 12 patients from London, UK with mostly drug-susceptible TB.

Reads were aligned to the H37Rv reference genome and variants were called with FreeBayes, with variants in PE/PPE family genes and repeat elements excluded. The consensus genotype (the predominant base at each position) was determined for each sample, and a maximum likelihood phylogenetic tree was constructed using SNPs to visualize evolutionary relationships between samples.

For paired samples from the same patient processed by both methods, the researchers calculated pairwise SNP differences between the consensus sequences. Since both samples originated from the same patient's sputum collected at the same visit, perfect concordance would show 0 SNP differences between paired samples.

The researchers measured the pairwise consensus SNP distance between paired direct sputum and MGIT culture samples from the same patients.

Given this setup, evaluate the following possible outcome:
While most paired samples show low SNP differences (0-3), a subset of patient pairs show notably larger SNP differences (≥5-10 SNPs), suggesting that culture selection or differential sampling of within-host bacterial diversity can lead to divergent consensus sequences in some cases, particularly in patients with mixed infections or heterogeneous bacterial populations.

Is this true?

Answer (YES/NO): NO